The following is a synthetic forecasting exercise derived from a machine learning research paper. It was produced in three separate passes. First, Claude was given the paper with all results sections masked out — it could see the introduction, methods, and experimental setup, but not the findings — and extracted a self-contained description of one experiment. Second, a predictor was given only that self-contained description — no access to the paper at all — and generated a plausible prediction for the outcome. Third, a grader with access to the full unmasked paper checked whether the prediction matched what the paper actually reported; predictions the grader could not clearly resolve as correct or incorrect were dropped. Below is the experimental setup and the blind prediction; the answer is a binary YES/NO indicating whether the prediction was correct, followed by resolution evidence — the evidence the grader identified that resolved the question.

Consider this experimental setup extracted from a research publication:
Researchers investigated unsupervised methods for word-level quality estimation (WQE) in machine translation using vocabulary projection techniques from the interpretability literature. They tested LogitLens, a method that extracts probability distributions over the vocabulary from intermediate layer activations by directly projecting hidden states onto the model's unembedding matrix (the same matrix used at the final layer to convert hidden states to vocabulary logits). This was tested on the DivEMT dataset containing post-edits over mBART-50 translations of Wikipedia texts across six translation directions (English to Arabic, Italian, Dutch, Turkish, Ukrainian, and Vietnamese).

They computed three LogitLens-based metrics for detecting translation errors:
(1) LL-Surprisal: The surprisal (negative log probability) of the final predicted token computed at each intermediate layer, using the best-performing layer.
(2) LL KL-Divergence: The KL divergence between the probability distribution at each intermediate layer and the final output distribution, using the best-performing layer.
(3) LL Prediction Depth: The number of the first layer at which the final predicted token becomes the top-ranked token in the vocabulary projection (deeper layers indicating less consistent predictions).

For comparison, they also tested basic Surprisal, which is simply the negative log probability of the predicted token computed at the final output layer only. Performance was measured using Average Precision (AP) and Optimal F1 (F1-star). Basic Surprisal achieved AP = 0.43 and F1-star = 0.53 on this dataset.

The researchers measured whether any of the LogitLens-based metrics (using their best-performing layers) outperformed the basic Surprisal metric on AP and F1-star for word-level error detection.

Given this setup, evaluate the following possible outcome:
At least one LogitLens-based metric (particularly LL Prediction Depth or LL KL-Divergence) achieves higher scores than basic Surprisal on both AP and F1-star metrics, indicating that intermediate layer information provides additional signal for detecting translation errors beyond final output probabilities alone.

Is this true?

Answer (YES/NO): NO